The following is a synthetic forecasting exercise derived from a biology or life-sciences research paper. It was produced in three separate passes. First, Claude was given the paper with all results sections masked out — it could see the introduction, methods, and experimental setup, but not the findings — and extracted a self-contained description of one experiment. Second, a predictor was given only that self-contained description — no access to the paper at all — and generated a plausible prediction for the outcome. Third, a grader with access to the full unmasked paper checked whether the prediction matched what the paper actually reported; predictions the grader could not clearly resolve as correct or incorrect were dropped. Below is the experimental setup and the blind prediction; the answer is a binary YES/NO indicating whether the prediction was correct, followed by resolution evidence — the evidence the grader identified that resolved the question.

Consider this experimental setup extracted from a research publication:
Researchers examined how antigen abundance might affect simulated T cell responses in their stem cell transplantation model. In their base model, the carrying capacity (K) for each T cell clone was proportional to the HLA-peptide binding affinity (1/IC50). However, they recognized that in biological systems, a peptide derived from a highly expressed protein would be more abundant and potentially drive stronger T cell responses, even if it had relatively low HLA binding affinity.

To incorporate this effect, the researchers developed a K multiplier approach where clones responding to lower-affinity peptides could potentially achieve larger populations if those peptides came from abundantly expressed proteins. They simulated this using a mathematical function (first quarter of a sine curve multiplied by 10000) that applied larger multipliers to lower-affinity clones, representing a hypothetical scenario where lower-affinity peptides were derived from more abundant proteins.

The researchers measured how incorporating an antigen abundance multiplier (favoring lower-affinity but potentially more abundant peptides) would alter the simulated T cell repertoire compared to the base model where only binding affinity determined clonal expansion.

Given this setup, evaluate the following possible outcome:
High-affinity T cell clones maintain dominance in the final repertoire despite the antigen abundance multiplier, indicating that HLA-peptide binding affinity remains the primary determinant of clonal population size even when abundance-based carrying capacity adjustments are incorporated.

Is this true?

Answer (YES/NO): NO